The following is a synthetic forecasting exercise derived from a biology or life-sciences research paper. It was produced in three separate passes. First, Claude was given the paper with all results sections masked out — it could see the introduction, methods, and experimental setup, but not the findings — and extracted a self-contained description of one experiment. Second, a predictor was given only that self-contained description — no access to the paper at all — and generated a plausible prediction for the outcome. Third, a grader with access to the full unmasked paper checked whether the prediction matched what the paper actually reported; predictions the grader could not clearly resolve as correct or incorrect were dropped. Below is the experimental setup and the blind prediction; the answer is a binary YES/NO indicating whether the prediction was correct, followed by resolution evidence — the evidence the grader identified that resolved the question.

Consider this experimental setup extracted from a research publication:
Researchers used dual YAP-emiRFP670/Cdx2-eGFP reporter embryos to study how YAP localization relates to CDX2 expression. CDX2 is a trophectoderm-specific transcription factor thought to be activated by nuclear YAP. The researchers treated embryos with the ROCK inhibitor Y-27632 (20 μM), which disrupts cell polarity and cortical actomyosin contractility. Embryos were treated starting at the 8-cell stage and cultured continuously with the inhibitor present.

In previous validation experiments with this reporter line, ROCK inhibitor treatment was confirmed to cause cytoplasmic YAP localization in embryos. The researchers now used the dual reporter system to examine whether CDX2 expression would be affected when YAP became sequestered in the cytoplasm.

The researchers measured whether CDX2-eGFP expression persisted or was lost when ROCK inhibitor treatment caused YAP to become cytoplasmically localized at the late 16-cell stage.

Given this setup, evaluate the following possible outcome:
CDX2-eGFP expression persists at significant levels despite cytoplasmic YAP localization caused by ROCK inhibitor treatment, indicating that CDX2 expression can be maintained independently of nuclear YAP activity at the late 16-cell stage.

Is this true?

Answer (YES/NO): YES